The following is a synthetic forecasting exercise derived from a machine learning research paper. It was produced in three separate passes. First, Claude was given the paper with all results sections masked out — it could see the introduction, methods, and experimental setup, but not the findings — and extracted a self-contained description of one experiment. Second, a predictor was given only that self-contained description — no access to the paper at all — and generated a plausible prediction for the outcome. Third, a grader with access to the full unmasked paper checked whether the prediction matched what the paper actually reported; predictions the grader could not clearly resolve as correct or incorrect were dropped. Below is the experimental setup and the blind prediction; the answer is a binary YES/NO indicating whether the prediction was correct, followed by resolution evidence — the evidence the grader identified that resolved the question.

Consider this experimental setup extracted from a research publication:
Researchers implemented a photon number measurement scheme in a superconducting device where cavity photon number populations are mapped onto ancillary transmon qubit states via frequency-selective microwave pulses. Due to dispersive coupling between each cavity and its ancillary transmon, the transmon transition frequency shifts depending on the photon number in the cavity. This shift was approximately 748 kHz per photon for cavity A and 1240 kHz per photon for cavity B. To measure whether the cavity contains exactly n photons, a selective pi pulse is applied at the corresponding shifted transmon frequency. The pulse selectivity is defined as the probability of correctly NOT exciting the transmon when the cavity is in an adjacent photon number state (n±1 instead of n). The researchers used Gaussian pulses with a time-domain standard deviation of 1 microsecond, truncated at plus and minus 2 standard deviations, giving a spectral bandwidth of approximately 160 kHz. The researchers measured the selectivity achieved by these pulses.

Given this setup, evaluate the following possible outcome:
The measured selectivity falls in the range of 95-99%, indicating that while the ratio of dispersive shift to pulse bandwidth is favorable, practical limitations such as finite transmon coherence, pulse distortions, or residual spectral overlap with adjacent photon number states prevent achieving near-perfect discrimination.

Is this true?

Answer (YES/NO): NO